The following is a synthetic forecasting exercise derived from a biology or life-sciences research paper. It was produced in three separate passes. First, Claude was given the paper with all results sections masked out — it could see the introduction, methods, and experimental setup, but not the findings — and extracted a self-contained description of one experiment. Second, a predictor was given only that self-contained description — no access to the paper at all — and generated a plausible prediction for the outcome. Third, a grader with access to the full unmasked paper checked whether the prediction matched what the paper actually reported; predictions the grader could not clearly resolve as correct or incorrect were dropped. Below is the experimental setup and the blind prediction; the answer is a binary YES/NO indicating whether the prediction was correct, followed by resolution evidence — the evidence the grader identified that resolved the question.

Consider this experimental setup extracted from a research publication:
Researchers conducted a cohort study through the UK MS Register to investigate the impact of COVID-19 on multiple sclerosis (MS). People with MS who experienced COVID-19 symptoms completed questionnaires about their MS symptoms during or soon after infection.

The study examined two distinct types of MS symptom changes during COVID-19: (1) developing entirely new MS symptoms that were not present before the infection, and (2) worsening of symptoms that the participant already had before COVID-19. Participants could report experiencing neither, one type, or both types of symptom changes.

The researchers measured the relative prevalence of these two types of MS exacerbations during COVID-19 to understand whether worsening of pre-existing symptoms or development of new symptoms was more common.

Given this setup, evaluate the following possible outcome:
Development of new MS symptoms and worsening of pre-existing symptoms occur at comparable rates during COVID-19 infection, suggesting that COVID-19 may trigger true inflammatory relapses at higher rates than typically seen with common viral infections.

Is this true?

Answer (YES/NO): NO